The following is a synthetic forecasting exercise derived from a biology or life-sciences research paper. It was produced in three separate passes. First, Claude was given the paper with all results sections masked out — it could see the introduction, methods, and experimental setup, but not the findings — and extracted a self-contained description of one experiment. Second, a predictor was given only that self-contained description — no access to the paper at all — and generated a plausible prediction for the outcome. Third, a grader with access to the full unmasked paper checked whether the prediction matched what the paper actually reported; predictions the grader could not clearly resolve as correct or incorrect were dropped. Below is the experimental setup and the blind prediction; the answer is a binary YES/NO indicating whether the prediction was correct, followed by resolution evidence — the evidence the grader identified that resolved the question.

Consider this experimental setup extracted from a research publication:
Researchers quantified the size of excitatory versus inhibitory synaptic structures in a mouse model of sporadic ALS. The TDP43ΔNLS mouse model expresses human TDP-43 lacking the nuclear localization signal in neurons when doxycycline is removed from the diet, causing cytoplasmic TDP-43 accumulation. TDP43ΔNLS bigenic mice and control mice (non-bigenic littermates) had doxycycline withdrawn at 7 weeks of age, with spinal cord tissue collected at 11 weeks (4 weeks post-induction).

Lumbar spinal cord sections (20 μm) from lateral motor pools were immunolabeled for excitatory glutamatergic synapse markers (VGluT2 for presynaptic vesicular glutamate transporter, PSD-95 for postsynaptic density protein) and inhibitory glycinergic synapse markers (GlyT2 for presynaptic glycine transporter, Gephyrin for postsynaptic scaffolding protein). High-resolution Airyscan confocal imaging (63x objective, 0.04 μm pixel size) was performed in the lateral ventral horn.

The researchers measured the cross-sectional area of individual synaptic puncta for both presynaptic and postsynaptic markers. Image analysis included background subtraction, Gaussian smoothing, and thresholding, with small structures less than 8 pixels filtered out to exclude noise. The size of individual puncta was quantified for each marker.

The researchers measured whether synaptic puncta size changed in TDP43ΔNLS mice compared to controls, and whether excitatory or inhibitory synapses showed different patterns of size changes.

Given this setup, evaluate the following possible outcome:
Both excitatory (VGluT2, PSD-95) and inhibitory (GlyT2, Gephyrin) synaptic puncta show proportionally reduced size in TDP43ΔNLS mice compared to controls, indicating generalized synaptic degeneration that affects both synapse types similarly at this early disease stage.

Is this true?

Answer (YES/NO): NO